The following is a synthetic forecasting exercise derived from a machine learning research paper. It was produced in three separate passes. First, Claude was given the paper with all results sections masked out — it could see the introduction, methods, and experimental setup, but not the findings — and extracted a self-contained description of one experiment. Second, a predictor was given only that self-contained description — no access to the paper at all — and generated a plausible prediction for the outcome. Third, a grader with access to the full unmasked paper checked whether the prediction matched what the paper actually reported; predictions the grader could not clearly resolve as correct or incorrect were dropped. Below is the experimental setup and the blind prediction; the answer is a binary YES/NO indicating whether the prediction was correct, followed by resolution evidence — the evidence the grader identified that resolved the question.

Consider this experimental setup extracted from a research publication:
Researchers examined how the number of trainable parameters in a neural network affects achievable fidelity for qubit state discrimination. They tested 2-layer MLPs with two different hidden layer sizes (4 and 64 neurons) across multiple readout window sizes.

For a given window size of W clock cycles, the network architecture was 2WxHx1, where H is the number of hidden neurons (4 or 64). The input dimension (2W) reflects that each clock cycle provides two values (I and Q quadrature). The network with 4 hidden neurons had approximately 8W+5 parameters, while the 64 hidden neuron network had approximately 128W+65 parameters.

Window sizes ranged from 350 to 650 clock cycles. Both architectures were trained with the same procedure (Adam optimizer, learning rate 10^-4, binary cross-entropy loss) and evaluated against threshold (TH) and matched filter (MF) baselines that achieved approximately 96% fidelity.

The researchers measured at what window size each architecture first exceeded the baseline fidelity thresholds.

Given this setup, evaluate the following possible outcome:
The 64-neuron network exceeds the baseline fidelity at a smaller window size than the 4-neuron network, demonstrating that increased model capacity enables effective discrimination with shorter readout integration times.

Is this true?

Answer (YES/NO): NO